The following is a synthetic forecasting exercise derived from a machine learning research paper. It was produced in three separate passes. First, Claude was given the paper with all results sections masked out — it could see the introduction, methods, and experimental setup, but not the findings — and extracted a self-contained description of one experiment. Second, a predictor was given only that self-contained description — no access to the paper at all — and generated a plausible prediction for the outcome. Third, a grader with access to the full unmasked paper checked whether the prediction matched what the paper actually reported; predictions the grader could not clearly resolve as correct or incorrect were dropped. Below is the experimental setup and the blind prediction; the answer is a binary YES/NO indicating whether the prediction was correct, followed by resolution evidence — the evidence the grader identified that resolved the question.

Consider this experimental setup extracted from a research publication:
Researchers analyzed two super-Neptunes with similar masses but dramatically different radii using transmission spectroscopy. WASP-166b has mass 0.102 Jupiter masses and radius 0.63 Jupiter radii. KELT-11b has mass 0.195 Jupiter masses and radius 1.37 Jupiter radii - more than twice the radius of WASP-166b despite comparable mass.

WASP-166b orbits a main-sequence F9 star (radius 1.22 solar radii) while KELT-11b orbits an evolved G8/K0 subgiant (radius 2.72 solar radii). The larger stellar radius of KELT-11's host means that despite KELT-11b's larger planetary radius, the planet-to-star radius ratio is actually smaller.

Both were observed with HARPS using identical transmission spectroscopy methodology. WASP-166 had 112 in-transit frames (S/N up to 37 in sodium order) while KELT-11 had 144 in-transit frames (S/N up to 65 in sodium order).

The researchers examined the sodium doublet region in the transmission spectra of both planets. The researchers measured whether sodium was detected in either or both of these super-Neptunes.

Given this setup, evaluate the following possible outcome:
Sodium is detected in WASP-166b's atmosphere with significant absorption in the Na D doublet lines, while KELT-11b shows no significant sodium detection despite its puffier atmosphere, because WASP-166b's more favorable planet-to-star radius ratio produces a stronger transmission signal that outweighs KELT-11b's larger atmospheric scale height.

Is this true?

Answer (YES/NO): NO